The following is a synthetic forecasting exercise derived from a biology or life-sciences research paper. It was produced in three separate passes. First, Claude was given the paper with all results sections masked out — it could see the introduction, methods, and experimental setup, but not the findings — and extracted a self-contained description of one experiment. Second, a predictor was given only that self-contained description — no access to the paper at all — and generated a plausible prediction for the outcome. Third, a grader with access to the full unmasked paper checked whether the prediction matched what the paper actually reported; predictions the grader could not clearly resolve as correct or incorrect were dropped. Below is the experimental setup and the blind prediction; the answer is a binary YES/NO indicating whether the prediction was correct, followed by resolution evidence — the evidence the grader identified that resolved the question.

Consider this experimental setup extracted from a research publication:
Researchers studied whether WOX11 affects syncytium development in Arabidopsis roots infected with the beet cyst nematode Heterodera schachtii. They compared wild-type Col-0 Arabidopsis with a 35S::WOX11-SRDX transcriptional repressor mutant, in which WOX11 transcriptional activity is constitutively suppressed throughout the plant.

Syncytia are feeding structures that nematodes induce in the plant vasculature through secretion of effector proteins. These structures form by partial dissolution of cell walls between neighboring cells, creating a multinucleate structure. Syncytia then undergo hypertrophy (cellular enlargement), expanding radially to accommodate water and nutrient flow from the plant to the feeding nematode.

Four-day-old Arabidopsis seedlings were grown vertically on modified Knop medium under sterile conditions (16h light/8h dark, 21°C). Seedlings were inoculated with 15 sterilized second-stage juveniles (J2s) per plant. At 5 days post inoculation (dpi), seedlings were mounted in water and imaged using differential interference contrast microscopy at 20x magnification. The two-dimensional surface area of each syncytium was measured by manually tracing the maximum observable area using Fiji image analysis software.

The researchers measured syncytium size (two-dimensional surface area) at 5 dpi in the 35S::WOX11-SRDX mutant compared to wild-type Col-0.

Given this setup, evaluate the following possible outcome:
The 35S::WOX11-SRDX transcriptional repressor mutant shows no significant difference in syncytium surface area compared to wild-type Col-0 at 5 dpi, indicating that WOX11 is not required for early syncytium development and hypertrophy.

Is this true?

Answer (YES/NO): NO